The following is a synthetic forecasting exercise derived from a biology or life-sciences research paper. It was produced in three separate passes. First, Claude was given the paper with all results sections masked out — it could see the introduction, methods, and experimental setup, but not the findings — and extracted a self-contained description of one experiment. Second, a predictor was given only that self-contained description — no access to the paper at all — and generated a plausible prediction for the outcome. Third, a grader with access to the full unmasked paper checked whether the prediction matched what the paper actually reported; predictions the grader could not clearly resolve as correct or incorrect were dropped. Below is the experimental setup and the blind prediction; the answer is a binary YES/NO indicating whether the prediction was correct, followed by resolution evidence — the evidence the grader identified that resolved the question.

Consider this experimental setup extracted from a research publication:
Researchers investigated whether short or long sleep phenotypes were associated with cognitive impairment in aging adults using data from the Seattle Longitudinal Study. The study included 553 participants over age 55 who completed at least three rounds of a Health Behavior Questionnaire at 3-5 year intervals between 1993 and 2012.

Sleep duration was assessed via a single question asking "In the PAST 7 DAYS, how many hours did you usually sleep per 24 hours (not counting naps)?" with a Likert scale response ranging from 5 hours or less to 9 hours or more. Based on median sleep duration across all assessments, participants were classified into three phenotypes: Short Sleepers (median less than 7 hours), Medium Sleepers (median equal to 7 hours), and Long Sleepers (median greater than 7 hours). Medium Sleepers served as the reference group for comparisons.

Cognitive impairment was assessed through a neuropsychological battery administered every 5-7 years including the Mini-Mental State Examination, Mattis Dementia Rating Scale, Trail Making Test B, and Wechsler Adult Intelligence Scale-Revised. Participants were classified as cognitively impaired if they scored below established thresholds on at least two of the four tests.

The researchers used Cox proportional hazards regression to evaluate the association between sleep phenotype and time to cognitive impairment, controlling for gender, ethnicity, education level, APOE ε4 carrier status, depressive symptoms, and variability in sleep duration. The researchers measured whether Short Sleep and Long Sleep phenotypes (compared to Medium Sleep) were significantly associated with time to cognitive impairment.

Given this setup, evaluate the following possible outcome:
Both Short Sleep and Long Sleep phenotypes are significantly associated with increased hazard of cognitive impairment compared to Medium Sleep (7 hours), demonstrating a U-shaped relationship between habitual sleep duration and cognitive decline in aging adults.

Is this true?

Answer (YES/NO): NO